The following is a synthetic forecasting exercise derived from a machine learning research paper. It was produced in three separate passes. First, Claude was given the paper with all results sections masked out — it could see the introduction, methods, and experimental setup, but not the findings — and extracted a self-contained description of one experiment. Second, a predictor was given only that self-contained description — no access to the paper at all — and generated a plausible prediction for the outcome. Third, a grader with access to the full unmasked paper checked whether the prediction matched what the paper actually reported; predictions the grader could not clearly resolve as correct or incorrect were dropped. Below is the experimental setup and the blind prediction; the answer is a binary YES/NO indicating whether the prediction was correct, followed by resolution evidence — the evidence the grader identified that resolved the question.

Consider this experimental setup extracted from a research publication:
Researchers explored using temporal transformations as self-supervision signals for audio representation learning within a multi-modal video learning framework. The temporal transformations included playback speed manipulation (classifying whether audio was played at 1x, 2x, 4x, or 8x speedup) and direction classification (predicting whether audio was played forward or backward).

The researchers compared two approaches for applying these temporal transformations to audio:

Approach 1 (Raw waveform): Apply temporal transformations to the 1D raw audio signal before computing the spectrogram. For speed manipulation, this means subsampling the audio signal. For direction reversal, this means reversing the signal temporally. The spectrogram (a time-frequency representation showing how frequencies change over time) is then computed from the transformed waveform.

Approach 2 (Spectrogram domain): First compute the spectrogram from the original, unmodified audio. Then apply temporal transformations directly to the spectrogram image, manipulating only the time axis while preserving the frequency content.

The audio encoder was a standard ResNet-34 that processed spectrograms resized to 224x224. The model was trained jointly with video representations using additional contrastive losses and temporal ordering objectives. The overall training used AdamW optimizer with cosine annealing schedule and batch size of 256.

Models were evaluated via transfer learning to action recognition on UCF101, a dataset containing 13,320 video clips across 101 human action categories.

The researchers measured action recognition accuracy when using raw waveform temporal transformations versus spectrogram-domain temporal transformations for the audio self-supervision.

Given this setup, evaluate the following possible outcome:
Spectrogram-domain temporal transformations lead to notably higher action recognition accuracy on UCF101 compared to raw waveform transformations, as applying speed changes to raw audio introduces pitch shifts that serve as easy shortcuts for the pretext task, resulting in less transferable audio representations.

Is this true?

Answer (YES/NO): NO